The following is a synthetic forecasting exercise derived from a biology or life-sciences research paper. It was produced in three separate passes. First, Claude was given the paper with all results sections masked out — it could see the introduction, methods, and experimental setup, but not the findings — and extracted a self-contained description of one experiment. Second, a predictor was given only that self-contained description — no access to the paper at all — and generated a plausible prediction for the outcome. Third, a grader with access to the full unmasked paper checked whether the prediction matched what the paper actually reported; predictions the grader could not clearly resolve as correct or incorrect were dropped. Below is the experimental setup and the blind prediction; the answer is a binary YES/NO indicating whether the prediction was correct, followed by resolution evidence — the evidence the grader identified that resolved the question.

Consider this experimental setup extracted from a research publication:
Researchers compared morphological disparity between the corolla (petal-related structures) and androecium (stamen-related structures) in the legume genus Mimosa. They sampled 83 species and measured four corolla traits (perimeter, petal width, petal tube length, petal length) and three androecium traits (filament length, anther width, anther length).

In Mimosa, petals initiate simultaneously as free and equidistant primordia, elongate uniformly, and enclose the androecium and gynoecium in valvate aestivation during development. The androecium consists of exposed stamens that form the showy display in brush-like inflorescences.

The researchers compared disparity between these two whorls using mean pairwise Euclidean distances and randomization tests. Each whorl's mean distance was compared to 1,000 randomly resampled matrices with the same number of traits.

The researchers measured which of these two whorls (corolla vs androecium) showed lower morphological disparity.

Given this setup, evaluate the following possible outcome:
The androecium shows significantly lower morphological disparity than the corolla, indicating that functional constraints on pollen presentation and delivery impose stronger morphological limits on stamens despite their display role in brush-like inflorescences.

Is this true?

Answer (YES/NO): YES